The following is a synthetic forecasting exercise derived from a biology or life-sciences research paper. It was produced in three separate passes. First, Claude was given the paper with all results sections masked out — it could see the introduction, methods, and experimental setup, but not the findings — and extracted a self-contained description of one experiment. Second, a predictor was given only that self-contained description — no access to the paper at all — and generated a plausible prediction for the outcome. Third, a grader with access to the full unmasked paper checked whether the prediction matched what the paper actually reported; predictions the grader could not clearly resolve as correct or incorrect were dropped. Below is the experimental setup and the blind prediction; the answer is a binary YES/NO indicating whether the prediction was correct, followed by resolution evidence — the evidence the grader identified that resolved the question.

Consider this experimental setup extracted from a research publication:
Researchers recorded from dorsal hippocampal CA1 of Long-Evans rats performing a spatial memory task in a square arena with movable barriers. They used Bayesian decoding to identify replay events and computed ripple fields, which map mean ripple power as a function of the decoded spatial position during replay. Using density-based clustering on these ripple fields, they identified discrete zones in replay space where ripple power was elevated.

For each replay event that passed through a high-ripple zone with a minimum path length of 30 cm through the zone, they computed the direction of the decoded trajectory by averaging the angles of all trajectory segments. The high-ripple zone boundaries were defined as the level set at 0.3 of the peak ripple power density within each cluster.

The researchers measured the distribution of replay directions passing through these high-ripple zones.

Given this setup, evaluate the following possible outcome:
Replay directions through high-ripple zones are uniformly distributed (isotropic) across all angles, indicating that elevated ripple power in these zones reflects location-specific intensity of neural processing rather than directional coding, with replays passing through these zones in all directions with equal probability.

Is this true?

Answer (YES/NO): NO